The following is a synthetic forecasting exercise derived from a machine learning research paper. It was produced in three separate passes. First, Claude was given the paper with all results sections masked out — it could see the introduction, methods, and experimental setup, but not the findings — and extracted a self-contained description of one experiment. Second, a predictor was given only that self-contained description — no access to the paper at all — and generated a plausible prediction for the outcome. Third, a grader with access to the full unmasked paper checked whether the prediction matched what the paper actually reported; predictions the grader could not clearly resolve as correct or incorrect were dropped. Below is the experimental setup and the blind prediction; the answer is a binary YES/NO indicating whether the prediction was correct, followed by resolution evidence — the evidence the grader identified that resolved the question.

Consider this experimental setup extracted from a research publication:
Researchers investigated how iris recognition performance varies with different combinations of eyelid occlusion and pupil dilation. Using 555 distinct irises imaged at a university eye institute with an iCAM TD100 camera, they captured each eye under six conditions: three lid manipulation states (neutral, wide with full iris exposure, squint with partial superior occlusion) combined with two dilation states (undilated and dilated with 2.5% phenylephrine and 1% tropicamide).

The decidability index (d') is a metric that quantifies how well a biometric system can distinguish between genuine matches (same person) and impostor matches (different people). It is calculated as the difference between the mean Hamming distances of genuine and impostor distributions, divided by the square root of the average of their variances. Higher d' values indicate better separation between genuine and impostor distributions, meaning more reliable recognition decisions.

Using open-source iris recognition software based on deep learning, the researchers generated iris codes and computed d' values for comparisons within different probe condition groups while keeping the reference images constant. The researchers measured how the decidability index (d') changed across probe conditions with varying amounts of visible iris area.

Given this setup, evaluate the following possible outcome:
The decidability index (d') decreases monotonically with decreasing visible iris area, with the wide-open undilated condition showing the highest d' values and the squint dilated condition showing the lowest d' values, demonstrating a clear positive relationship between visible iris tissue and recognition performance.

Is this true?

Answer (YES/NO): YES